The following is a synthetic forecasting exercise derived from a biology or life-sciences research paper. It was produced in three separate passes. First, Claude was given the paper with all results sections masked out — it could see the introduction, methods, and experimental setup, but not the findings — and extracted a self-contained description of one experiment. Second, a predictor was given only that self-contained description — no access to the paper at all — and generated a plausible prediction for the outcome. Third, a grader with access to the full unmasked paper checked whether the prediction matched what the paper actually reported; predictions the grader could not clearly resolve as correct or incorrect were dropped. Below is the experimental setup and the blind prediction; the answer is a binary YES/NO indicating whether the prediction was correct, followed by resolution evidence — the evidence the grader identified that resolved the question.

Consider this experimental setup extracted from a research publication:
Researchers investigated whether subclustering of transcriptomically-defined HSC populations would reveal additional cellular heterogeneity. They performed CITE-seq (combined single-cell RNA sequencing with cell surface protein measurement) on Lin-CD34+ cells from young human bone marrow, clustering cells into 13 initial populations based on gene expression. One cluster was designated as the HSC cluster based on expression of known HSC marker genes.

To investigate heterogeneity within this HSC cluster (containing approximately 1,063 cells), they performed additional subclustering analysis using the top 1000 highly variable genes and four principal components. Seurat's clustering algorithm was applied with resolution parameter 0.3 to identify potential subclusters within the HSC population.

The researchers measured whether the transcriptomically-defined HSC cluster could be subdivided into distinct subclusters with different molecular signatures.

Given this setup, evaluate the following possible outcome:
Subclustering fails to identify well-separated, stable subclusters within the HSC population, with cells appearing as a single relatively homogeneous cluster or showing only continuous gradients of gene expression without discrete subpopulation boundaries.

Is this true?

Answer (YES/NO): NO